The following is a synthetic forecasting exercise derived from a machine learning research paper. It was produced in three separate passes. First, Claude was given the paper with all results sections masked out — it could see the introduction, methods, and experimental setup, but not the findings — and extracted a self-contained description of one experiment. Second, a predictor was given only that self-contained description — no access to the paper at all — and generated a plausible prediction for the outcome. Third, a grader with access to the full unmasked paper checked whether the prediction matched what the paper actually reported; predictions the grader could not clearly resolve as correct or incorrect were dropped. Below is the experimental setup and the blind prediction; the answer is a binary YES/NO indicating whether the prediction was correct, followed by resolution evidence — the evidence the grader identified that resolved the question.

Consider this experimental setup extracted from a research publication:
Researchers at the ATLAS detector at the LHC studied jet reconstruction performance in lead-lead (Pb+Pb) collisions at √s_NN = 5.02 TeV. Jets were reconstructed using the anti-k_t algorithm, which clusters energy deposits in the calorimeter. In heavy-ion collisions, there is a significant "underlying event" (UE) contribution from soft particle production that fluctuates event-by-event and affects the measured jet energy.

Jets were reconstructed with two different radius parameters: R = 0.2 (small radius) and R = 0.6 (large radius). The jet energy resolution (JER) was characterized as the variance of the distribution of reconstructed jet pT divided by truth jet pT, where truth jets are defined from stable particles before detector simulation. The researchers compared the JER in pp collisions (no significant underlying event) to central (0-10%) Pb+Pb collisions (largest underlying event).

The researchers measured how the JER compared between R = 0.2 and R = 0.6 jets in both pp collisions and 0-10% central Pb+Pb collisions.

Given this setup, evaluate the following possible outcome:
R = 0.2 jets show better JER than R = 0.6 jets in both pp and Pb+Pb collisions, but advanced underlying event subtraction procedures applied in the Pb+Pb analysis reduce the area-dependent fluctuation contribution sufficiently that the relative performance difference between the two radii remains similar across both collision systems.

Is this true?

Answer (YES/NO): NO